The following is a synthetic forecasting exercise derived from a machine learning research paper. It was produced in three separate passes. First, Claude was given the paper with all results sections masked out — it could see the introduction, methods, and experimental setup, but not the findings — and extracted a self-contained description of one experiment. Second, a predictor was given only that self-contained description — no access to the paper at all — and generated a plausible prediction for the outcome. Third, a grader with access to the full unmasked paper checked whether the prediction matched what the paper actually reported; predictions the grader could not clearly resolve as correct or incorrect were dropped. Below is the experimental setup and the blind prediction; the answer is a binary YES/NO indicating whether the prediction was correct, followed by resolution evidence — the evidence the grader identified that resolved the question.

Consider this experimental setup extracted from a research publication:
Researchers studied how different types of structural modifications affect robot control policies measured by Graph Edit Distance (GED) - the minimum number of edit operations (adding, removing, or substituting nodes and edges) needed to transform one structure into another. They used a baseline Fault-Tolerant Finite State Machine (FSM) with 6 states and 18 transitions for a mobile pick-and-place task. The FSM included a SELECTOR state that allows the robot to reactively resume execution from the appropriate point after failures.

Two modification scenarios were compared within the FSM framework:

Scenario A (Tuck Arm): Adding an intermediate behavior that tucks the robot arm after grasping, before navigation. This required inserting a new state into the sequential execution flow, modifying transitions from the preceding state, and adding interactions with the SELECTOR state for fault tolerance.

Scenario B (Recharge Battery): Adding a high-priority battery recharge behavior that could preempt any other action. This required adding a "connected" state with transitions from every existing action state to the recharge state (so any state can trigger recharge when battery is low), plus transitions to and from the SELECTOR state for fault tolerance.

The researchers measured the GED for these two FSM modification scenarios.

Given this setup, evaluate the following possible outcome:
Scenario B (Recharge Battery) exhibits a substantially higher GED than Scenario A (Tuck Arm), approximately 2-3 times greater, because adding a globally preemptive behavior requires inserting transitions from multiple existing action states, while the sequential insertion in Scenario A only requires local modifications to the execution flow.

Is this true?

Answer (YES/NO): NO